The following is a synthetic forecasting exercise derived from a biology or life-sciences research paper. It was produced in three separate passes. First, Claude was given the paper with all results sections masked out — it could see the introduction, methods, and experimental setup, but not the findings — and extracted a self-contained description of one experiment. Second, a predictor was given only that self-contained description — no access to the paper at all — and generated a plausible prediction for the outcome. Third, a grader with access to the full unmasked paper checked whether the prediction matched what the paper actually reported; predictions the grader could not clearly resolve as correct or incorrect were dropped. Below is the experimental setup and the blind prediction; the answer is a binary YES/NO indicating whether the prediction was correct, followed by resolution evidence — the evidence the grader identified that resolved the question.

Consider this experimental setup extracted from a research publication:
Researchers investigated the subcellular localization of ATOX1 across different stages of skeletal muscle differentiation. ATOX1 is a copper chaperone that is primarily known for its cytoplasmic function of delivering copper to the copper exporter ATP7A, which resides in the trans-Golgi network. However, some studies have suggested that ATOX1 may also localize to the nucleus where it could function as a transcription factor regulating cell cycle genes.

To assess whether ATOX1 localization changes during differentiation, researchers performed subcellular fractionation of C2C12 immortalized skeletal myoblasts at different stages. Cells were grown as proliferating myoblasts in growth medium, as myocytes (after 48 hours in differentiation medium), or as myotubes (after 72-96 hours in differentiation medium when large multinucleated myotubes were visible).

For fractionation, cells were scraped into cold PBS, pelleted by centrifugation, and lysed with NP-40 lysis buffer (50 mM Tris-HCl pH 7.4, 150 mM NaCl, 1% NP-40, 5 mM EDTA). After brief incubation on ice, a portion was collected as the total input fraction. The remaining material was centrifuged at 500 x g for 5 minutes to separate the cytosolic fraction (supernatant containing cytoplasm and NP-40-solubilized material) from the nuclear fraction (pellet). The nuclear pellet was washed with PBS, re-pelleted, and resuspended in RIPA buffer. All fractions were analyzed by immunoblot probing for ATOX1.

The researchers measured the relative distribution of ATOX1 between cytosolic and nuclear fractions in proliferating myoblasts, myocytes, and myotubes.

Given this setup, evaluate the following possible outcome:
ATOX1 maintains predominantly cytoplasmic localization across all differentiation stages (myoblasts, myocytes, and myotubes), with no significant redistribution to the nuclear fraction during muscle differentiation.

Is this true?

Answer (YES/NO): YES